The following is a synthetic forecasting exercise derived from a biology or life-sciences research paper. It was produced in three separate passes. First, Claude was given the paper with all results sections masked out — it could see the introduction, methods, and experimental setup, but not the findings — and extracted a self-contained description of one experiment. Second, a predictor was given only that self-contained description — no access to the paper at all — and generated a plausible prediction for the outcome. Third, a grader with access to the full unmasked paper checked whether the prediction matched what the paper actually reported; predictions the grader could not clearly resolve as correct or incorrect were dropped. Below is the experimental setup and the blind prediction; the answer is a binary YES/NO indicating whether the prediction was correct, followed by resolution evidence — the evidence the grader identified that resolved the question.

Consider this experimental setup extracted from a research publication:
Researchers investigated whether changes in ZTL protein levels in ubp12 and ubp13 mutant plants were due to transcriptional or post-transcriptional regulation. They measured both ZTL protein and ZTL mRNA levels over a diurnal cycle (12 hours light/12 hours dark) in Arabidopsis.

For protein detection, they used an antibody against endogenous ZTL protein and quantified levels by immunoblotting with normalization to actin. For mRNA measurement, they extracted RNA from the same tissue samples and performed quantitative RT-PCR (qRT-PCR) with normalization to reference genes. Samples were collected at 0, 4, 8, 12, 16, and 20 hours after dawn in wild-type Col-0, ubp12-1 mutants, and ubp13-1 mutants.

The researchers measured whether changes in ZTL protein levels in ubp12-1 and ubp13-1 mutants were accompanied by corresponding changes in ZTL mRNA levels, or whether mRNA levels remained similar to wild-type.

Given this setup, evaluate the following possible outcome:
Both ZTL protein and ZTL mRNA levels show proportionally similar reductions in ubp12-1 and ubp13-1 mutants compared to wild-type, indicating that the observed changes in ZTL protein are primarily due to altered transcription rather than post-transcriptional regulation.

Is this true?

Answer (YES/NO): NO